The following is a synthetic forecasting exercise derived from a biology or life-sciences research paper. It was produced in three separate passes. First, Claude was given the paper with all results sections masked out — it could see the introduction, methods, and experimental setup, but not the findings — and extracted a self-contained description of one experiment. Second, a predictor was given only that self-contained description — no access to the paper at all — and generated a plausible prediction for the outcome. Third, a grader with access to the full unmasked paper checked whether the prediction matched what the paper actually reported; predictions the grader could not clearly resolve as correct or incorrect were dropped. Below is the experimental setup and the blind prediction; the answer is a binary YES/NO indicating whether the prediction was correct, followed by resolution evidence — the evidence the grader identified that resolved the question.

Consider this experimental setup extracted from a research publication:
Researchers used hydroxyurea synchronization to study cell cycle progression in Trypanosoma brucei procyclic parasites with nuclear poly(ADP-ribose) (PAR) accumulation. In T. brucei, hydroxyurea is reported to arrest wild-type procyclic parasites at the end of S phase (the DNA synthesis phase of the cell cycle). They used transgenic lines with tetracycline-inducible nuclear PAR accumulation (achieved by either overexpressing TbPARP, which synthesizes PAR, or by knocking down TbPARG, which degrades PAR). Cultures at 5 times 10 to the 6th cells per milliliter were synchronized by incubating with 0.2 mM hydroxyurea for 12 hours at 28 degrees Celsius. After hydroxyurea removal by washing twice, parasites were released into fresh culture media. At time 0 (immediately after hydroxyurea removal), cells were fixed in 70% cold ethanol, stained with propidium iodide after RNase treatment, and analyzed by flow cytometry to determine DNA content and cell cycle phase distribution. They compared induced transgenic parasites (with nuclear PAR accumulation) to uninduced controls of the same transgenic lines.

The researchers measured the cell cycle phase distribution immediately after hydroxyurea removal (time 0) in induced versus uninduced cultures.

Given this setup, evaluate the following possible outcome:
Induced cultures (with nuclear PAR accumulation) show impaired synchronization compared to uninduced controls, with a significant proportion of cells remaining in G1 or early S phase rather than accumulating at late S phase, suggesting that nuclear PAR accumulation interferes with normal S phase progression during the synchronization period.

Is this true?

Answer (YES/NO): YES